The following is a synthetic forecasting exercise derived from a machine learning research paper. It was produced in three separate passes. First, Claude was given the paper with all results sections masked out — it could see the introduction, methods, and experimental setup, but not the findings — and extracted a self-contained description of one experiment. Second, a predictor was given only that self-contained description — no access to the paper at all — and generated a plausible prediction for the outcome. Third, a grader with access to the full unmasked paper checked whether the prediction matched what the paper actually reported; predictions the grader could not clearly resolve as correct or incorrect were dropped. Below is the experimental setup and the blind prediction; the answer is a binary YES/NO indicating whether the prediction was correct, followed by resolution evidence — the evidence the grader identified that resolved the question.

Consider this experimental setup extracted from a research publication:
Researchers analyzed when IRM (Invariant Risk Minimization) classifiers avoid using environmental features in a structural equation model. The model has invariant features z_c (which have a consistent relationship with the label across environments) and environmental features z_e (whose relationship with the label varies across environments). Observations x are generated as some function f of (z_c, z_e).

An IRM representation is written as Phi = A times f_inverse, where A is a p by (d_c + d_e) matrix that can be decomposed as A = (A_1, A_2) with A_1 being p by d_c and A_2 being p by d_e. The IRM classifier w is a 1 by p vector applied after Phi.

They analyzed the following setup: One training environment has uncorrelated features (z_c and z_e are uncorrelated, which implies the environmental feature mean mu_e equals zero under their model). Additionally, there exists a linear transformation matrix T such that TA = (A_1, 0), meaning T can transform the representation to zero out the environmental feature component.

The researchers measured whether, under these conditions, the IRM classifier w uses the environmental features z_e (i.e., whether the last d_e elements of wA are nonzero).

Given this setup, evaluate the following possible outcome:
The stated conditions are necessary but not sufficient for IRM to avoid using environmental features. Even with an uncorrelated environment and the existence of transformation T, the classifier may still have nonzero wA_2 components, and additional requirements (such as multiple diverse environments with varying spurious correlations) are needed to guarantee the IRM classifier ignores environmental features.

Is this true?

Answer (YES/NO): NO